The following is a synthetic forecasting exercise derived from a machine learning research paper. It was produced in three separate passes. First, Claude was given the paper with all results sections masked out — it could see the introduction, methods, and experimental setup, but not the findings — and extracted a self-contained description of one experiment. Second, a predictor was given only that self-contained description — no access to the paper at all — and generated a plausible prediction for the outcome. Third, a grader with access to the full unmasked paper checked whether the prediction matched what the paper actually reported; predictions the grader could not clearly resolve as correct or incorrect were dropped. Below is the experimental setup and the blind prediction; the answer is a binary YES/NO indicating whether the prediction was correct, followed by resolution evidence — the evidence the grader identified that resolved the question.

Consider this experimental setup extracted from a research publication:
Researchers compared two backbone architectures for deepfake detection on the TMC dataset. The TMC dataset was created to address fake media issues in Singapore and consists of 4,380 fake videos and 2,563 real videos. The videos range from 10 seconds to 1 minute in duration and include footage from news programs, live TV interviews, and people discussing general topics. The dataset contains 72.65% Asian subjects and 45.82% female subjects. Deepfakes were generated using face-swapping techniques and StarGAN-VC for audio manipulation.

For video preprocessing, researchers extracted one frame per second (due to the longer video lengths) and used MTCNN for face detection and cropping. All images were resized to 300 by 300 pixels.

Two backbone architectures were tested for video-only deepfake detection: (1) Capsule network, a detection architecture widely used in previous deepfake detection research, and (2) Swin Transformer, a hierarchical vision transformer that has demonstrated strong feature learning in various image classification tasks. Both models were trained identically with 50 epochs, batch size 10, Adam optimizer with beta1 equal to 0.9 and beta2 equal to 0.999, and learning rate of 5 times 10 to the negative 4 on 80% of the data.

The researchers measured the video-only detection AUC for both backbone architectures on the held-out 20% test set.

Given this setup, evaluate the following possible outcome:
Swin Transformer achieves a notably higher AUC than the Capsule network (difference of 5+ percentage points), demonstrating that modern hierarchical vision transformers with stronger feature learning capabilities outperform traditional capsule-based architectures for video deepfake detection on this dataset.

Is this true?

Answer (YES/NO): NO